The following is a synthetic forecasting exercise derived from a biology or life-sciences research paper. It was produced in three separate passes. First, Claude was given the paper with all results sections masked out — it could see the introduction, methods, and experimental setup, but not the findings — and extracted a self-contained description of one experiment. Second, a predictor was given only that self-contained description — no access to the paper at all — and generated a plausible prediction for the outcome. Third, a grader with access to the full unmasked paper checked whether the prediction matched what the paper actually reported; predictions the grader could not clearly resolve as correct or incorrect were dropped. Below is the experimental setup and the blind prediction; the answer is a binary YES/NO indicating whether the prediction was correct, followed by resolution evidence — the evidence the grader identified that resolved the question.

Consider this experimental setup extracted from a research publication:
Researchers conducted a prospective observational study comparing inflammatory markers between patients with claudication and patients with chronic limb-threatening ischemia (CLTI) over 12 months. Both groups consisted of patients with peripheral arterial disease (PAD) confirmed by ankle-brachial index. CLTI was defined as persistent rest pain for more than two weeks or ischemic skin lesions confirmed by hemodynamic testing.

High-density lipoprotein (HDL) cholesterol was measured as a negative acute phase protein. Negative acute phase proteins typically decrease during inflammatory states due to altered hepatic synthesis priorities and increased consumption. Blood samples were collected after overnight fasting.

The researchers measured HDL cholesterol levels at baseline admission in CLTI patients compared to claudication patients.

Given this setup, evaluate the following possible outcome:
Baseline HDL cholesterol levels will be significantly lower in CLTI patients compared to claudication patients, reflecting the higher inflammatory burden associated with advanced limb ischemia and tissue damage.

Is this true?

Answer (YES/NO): YES